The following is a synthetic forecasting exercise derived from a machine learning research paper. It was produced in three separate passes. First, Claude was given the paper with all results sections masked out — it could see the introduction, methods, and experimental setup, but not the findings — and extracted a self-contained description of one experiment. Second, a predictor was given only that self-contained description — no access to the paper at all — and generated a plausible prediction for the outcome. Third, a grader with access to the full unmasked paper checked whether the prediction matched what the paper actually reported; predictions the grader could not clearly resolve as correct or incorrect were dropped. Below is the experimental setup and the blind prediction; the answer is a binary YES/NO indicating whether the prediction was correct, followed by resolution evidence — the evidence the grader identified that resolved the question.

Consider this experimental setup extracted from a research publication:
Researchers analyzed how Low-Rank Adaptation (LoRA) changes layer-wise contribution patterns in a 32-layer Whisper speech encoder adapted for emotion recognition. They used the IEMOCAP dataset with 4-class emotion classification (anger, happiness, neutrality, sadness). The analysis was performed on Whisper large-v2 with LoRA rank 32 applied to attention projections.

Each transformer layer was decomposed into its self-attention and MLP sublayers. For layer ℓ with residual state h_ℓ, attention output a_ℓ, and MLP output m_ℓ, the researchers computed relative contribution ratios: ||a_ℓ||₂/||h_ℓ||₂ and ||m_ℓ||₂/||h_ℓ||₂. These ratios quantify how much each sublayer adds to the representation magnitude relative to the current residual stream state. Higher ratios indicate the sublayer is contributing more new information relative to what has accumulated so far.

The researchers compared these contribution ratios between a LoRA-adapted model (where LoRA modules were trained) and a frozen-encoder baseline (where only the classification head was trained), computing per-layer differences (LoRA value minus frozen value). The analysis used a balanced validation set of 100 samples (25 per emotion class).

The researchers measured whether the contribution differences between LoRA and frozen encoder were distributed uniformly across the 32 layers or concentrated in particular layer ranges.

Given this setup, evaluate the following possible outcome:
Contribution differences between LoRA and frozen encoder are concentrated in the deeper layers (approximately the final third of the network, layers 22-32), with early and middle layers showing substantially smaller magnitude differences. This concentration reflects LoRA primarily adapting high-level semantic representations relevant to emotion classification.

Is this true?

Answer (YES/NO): YES